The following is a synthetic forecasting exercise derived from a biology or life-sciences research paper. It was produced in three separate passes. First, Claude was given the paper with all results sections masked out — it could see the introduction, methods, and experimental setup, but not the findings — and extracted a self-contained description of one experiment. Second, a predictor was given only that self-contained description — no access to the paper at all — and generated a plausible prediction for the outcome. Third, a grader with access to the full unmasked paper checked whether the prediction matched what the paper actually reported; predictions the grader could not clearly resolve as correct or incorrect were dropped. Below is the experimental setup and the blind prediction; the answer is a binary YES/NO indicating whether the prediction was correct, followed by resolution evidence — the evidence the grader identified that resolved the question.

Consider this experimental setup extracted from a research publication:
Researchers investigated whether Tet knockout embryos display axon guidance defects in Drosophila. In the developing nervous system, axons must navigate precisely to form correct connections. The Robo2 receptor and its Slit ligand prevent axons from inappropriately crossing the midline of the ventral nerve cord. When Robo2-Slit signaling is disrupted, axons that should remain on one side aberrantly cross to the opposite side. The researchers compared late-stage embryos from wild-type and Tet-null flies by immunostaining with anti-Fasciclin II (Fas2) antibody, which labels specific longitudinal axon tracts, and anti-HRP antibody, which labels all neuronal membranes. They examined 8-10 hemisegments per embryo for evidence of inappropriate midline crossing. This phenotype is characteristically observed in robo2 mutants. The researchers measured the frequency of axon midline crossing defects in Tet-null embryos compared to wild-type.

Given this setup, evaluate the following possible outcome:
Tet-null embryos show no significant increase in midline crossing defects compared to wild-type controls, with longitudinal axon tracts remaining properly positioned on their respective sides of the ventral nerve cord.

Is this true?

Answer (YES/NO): NO